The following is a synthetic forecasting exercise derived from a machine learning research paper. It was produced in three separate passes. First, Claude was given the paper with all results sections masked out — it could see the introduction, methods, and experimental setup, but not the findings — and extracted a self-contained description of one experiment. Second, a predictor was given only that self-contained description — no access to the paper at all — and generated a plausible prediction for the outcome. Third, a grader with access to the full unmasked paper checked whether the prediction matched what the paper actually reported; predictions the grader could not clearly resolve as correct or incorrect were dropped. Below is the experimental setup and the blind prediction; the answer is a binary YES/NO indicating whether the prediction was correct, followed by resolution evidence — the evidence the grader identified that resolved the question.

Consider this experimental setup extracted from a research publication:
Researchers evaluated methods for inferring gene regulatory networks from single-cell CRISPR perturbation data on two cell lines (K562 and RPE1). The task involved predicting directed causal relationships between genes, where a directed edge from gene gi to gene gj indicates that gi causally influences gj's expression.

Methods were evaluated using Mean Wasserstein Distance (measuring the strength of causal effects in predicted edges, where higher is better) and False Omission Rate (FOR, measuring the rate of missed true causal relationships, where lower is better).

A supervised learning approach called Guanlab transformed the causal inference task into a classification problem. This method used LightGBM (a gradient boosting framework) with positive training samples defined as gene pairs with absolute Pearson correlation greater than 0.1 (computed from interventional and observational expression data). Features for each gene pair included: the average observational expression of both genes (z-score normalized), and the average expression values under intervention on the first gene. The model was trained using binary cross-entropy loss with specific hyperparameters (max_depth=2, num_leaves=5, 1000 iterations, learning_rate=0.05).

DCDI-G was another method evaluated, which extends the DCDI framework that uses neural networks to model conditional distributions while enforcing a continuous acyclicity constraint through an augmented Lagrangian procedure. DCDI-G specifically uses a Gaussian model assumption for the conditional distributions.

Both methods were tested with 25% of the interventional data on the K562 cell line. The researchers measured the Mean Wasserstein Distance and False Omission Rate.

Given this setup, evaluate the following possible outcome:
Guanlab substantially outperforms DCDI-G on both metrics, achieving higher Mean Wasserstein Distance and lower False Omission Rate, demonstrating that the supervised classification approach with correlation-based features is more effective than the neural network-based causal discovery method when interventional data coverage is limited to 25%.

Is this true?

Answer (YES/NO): NO